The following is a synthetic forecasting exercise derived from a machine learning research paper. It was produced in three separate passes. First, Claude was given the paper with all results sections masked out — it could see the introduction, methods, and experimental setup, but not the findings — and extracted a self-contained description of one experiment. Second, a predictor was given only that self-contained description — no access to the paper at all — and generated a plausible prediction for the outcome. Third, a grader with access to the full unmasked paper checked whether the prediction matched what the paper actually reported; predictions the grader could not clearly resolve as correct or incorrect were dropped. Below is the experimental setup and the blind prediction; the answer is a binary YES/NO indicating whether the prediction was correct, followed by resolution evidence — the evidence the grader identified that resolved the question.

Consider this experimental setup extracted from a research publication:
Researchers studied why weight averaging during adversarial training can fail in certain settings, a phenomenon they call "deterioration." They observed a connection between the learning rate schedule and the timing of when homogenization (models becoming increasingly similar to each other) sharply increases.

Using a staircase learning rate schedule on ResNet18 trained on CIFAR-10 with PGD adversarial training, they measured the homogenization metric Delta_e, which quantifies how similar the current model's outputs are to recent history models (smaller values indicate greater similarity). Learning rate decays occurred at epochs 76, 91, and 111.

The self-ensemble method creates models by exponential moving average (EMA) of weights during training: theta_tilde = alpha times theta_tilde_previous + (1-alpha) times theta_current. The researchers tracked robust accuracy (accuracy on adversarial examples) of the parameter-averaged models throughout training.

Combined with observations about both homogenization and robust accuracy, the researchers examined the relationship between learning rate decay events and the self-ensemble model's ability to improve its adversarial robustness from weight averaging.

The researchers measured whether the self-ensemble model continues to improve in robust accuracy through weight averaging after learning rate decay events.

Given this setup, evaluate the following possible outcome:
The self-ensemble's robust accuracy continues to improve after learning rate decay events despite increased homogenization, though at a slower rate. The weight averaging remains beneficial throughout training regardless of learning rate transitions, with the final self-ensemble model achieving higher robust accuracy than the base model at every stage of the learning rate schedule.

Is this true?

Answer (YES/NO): NO